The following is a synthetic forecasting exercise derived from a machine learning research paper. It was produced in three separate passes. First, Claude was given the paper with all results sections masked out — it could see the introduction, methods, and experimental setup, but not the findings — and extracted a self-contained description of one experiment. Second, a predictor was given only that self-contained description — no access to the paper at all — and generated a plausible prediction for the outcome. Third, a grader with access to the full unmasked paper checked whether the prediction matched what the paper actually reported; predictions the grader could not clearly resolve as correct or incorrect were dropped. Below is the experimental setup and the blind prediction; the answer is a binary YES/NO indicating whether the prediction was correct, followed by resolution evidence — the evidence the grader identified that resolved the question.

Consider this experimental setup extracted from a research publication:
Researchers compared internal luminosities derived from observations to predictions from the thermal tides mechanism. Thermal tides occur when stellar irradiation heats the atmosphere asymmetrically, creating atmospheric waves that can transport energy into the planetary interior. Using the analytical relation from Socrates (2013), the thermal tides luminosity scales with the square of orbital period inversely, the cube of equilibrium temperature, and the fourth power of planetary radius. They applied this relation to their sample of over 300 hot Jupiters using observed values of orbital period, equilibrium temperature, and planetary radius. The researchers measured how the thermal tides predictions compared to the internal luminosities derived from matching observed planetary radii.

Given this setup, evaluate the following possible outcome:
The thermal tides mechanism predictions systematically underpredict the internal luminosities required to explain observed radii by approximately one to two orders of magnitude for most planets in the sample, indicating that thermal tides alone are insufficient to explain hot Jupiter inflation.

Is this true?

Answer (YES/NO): NO